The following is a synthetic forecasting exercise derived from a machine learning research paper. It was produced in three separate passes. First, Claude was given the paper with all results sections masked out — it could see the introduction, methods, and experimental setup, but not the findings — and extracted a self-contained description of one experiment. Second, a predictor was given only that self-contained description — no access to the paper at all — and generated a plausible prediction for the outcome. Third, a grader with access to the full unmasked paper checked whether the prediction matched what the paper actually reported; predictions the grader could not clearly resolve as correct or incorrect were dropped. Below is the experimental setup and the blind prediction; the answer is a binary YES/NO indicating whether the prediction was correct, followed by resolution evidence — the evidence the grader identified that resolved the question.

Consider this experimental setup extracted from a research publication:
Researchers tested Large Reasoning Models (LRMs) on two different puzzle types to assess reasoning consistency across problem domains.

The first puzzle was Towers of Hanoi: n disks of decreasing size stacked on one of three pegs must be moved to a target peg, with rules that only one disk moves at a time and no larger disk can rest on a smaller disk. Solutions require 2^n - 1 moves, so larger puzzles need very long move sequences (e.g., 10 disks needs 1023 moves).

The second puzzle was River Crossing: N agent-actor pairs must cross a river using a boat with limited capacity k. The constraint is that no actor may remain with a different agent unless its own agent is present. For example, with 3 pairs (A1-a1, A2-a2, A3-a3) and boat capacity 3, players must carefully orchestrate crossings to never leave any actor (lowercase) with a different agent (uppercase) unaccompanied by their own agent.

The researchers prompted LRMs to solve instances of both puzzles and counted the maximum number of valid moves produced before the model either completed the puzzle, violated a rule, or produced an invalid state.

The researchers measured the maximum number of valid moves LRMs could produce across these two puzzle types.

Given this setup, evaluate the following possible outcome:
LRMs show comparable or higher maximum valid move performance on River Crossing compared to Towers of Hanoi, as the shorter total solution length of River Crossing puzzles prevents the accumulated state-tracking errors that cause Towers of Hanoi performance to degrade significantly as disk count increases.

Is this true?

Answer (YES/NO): NO